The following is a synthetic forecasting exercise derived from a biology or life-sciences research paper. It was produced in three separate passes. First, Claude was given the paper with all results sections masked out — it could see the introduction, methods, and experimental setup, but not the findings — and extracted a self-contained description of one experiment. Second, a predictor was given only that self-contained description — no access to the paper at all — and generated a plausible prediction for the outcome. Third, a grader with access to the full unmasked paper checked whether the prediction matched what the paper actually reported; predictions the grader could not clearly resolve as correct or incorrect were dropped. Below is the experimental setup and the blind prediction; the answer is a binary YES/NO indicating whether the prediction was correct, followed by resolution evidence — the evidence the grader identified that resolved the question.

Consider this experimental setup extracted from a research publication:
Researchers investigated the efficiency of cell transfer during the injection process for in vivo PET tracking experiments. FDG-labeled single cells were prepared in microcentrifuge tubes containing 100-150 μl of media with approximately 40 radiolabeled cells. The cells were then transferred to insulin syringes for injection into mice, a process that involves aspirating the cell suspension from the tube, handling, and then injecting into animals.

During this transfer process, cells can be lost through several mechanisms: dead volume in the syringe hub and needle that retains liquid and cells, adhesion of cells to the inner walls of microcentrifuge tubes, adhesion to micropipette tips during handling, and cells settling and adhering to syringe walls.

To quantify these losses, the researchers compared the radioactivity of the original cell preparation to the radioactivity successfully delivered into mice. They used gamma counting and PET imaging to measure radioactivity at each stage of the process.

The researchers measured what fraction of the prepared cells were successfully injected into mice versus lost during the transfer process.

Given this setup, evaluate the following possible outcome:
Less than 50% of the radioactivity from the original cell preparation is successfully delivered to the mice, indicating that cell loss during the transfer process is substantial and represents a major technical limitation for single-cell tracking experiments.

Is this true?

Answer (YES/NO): NO